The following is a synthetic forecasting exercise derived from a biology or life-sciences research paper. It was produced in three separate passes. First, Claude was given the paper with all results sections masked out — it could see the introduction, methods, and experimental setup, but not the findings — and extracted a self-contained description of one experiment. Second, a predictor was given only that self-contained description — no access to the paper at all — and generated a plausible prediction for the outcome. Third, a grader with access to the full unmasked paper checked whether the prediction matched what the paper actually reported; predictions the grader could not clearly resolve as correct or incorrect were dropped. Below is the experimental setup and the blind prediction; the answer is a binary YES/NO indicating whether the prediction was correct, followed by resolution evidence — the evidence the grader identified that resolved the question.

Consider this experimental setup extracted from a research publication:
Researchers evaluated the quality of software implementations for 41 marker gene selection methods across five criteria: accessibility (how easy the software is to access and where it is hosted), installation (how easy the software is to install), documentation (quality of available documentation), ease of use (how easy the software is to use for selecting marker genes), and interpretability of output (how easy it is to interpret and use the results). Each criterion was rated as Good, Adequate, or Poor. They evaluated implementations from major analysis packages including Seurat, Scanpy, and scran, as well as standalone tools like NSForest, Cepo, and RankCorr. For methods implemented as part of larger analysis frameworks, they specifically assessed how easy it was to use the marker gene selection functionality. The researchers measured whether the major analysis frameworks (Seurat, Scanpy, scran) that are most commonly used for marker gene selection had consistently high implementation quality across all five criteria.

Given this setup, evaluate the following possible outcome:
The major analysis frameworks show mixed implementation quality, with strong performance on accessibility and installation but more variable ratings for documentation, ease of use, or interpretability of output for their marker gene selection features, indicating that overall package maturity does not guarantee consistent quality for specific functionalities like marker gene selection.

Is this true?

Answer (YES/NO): NO